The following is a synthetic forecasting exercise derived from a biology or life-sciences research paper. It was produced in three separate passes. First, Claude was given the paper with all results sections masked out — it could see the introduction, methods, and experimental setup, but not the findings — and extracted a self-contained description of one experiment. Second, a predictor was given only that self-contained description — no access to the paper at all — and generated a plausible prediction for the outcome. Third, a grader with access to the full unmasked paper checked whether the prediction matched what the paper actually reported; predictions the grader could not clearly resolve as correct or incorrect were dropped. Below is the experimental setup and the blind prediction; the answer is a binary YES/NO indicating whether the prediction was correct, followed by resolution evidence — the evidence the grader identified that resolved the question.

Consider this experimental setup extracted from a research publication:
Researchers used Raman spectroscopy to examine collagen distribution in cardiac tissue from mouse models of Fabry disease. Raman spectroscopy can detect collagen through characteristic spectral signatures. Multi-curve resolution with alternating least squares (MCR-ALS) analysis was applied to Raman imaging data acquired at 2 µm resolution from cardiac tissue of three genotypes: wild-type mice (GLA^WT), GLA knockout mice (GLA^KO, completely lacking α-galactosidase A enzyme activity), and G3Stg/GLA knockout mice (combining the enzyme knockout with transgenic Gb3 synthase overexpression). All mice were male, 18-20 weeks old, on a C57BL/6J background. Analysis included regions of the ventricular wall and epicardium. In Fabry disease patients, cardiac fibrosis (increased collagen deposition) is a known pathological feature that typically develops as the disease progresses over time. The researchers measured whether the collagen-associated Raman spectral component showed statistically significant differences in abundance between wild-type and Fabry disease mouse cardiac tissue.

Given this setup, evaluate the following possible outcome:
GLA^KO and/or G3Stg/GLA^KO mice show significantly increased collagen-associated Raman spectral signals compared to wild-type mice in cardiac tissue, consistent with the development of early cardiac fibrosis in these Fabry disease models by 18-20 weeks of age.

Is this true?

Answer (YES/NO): NO